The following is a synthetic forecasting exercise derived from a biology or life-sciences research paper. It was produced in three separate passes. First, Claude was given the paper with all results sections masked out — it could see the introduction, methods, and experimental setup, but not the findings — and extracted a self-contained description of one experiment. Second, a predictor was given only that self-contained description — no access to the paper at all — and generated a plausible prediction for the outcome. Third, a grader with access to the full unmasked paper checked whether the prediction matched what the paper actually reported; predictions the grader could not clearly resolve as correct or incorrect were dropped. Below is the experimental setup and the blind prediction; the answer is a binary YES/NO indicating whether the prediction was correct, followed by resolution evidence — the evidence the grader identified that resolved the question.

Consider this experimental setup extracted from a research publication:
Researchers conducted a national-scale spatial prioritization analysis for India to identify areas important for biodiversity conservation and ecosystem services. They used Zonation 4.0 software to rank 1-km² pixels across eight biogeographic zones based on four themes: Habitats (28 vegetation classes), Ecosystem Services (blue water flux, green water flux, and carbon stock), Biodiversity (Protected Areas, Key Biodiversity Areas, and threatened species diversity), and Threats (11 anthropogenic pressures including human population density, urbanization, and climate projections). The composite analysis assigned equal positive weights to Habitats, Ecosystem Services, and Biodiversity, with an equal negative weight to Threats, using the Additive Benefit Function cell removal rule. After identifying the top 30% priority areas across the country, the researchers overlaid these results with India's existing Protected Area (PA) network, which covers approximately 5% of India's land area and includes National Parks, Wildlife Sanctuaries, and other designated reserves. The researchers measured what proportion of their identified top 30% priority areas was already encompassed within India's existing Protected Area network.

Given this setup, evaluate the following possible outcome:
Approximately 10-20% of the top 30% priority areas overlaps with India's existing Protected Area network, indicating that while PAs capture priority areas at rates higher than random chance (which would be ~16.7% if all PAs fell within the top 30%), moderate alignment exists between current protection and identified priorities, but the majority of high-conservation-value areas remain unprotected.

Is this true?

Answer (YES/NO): YES